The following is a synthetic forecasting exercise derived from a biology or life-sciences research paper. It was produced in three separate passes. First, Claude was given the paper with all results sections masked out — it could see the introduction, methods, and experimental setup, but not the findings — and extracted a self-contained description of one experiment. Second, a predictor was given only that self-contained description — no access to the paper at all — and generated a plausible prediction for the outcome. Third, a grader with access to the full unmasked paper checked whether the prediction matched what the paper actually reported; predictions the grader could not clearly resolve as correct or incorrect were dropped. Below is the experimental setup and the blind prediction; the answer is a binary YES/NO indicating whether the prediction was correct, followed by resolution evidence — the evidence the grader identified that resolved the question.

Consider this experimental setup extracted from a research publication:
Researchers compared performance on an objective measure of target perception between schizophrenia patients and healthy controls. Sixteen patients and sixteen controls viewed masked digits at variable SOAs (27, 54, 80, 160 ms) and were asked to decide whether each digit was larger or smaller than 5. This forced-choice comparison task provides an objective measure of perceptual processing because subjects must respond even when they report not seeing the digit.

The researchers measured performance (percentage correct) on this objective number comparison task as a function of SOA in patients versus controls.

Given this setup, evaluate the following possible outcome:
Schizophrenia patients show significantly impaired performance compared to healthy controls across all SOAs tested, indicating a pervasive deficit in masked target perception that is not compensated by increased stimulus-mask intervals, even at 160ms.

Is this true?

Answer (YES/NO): NO